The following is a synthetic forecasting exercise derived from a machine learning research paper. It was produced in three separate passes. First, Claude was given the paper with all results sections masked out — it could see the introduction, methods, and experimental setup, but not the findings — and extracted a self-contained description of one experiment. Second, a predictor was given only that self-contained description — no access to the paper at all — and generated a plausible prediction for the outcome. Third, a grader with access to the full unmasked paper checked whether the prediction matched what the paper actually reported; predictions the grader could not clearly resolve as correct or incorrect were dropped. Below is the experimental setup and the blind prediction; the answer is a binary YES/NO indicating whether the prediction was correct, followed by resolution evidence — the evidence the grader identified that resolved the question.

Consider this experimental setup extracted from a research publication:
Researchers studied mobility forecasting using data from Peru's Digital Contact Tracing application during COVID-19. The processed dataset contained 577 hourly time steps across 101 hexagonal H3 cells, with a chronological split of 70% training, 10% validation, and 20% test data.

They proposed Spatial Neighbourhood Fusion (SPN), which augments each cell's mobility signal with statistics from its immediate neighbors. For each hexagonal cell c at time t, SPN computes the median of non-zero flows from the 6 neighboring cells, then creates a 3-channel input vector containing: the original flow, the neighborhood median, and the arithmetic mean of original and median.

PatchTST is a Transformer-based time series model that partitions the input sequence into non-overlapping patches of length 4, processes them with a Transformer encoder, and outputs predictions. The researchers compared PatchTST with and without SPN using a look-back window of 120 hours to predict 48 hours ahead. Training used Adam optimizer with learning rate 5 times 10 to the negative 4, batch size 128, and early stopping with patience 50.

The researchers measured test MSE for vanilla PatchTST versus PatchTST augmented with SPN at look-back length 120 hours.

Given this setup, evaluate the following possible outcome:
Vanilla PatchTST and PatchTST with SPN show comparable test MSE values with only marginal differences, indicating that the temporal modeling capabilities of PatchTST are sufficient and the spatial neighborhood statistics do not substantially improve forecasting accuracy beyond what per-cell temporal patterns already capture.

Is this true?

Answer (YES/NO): NO